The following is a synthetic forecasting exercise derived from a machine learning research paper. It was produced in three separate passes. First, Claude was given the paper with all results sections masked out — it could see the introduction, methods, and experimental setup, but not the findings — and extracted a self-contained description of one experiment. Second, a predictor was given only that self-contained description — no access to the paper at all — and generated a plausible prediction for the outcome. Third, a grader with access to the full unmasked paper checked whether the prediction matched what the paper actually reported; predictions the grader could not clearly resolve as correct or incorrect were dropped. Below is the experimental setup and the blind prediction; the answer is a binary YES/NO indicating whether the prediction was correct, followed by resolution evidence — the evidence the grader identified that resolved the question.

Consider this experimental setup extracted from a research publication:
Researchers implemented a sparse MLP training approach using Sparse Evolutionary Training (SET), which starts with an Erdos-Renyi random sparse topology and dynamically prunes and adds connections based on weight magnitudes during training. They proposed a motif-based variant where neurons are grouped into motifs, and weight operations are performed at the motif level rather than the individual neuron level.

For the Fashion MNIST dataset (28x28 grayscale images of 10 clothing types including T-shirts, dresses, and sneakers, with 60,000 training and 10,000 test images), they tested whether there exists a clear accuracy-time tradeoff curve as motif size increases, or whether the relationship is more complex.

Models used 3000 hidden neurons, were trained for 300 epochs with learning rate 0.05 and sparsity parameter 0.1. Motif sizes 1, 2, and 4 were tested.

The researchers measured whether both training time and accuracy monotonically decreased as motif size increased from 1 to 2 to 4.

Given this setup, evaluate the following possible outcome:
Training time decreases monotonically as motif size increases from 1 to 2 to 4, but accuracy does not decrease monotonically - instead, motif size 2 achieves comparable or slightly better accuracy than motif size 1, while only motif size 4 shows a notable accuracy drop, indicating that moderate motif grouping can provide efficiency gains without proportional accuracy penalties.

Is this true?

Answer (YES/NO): NO